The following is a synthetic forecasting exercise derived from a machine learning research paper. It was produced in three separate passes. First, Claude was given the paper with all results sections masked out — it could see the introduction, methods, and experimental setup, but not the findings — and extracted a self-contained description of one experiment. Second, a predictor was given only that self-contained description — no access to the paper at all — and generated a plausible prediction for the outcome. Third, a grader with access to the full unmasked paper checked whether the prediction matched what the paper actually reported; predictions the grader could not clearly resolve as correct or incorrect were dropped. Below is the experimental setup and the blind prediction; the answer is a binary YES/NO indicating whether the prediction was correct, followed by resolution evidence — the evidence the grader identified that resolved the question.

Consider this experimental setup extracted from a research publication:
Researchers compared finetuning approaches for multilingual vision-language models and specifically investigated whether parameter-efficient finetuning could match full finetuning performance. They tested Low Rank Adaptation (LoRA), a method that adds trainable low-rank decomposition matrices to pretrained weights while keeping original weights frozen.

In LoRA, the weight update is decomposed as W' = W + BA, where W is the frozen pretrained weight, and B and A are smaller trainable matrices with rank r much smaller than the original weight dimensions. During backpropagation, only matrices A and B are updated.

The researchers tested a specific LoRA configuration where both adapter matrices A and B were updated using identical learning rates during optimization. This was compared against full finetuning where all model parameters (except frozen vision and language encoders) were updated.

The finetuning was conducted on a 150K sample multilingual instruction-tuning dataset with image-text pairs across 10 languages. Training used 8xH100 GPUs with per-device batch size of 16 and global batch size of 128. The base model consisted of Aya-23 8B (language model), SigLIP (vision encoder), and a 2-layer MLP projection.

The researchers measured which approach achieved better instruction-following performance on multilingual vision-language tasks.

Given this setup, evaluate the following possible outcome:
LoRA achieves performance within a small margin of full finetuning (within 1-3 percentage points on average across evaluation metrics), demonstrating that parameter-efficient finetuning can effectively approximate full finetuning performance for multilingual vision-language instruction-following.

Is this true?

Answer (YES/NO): NO